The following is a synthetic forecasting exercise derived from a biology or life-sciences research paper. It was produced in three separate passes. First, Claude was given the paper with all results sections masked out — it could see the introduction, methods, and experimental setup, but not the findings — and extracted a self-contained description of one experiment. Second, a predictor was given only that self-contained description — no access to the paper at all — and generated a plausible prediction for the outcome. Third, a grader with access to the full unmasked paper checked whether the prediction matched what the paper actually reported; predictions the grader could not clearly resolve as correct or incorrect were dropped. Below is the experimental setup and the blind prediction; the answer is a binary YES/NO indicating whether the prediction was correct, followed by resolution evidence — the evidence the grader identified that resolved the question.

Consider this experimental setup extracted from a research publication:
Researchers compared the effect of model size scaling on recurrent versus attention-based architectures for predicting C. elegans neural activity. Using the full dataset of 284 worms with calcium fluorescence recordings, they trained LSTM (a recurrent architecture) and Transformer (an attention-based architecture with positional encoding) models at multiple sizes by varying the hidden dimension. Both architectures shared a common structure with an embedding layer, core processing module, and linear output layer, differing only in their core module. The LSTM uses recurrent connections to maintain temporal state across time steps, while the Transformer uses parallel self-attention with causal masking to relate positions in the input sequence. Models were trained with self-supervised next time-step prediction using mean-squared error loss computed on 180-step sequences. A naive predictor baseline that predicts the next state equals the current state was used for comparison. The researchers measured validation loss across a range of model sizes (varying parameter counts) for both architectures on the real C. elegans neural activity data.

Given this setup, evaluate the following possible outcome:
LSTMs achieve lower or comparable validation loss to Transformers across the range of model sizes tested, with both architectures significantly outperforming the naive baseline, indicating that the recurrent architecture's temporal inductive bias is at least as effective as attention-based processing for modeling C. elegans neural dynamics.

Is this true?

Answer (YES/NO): NO